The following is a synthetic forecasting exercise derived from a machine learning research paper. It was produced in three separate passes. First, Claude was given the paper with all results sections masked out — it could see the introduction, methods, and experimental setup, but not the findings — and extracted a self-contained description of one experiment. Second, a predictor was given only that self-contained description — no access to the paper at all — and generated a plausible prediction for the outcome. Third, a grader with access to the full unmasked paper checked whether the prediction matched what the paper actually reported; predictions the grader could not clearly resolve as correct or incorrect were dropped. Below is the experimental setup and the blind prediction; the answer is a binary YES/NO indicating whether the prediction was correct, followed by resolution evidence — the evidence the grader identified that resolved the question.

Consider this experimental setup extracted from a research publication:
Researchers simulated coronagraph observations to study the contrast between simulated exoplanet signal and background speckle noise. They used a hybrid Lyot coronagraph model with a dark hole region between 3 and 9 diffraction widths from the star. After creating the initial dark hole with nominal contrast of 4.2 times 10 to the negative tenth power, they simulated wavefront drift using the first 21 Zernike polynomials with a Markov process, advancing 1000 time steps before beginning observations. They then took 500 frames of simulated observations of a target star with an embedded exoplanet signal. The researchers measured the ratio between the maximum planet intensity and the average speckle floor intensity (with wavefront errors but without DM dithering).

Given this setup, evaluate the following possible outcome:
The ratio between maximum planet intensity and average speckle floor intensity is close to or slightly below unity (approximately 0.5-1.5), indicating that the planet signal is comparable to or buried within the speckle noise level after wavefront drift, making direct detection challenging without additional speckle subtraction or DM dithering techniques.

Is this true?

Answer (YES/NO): NO